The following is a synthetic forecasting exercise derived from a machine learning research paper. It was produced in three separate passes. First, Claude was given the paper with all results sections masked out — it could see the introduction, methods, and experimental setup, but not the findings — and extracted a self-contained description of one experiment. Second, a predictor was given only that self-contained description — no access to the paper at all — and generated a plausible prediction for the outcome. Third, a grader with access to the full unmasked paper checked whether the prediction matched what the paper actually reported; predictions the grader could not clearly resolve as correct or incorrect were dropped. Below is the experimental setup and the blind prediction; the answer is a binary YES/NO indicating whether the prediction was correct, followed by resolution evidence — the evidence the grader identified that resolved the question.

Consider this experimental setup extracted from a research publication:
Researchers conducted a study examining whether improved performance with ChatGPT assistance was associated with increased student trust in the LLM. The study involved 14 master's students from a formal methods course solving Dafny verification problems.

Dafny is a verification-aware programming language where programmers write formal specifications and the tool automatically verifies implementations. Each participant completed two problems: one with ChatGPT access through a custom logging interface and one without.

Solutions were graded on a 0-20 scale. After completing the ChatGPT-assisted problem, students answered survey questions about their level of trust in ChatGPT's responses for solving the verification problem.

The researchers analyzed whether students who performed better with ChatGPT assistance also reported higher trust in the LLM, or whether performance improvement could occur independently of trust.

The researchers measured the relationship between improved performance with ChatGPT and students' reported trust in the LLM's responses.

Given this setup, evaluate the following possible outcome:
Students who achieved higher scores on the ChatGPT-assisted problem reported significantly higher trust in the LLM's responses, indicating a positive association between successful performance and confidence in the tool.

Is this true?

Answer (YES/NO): NO